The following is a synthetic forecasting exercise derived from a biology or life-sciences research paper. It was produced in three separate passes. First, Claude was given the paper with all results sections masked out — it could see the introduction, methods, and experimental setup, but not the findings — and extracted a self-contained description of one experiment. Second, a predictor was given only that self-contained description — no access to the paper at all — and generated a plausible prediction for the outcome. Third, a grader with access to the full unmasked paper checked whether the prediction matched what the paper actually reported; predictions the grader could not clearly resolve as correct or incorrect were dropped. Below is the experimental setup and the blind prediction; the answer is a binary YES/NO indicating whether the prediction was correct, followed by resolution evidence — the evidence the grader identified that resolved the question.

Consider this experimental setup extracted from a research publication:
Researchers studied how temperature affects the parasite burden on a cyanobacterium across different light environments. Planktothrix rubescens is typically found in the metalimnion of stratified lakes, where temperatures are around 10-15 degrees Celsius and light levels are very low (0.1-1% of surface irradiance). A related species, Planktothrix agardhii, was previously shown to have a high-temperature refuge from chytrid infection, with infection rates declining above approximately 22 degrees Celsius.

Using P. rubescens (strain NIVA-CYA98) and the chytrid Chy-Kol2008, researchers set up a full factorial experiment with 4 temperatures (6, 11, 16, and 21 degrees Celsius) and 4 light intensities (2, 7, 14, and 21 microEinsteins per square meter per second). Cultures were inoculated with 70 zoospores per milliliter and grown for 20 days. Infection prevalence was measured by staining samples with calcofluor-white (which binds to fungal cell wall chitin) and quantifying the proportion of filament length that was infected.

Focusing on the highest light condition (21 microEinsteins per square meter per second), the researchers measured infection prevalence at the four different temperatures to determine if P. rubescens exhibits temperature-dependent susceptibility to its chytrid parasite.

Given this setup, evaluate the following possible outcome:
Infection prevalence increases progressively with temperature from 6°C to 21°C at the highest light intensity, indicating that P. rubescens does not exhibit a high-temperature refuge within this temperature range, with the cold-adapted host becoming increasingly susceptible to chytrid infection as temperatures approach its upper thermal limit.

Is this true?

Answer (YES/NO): NO